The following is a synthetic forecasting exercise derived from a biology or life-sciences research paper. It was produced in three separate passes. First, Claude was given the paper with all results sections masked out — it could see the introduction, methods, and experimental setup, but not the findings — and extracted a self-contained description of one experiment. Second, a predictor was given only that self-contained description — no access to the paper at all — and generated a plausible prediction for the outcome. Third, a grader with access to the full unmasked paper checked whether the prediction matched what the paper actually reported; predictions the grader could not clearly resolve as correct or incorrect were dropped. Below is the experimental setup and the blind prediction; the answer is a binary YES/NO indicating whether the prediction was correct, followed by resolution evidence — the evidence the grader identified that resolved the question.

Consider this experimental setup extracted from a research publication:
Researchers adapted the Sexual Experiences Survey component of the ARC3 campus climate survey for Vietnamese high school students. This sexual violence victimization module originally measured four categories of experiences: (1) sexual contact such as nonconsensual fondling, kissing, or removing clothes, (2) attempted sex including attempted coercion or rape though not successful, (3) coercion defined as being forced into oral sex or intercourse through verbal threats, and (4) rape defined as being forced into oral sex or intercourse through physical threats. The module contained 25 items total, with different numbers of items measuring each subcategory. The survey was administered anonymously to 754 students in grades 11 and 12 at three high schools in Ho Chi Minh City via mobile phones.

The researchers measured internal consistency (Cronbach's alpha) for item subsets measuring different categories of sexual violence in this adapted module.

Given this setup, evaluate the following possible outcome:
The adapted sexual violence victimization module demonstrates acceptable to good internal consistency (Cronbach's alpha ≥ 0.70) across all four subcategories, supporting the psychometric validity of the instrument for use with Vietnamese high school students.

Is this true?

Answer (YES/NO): YES